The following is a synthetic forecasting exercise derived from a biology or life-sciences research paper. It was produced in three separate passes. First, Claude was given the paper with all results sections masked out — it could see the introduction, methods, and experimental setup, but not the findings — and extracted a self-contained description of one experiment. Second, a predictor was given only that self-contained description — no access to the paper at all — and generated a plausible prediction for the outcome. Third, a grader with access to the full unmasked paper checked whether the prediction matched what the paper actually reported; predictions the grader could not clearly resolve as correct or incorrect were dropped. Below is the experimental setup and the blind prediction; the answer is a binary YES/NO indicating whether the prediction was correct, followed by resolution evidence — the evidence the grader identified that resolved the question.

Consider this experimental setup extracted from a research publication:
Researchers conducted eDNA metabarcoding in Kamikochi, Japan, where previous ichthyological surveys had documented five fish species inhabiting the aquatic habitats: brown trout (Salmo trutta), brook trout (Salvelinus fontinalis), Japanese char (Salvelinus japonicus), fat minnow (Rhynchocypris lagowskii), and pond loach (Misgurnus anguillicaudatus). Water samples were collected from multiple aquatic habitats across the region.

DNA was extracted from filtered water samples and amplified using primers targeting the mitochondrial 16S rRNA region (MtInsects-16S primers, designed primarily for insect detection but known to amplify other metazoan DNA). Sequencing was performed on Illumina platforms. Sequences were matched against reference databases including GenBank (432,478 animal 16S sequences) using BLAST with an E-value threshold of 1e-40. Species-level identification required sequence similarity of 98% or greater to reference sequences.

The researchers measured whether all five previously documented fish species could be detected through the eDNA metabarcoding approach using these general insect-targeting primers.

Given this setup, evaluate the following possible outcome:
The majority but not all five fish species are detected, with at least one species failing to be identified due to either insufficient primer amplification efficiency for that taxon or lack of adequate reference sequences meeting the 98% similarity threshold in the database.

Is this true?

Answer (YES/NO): NO